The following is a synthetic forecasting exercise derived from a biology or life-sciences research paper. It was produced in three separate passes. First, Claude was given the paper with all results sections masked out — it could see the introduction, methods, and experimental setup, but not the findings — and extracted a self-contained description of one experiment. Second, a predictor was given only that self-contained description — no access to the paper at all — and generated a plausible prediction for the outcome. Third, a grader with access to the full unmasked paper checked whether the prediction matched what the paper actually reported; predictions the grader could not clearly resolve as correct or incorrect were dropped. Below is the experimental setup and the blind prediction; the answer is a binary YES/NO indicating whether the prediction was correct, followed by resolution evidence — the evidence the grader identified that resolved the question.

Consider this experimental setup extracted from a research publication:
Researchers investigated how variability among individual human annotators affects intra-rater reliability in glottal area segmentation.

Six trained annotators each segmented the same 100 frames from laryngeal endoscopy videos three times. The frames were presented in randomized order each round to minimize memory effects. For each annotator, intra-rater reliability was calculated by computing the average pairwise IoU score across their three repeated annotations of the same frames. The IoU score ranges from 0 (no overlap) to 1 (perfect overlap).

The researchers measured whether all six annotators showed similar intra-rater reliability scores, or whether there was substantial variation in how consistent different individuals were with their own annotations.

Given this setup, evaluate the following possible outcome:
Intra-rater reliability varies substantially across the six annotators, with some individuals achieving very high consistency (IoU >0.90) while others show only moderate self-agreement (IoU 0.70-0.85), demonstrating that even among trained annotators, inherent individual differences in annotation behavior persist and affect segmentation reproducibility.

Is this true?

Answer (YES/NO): NO